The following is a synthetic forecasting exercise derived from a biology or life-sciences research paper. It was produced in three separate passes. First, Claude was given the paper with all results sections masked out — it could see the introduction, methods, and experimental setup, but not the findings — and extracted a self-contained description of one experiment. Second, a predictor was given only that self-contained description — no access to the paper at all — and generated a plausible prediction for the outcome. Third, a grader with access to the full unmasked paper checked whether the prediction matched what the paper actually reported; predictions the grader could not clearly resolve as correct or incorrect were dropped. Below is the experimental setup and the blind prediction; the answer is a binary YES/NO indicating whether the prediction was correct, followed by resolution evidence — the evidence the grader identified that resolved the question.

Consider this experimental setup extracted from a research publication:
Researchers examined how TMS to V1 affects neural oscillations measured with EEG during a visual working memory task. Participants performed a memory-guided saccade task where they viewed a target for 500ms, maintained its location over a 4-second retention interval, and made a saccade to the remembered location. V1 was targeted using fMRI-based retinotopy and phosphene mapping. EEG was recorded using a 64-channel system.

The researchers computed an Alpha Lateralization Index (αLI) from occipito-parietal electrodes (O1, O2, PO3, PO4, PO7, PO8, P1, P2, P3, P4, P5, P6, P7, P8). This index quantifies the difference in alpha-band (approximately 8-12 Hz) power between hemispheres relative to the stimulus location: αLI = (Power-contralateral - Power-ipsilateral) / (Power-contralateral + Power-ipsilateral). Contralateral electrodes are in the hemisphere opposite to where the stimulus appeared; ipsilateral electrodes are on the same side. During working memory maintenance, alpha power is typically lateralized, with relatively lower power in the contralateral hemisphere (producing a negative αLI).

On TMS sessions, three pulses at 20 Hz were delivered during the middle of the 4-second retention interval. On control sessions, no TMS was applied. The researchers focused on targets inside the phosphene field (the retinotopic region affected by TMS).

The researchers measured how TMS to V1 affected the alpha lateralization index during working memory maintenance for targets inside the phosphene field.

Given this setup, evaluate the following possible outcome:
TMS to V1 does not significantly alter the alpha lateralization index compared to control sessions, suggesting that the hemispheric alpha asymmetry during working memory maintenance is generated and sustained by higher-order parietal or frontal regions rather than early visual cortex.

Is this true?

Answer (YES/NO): NO